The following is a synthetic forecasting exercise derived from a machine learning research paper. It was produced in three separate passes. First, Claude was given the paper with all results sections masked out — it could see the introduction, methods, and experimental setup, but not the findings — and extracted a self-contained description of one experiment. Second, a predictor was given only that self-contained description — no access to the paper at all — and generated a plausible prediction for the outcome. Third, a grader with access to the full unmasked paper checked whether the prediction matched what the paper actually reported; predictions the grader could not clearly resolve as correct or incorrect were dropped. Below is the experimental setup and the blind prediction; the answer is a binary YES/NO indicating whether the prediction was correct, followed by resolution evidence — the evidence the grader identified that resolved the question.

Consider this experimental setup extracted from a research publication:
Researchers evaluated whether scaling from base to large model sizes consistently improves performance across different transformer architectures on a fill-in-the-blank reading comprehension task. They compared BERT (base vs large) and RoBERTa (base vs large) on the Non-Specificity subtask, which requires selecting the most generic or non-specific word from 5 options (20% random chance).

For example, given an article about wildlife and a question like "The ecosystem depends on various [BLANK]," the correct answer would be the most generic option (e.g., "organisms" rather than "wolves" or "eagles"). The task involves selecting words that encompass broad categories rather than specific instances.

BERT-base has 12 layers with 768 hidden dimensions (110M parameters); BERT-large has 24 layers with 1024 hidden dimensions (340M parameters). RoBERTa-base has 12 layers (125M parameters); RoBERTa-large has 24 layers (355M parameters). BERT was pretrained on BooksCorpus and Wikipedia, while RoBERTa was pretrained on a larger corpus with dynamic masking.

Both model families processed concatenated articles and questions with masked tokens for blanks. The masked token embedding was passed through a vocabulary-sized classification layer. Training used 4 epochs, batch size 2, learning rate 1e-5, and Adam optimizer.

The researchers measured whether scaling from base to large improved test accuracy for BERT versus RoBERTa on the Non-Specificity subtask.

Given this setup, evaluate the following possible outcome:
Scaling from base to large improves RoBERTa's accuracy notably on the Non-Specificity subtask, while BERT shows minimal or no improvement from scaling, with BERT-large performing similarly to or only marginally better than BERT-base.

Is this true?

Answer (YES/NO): NO